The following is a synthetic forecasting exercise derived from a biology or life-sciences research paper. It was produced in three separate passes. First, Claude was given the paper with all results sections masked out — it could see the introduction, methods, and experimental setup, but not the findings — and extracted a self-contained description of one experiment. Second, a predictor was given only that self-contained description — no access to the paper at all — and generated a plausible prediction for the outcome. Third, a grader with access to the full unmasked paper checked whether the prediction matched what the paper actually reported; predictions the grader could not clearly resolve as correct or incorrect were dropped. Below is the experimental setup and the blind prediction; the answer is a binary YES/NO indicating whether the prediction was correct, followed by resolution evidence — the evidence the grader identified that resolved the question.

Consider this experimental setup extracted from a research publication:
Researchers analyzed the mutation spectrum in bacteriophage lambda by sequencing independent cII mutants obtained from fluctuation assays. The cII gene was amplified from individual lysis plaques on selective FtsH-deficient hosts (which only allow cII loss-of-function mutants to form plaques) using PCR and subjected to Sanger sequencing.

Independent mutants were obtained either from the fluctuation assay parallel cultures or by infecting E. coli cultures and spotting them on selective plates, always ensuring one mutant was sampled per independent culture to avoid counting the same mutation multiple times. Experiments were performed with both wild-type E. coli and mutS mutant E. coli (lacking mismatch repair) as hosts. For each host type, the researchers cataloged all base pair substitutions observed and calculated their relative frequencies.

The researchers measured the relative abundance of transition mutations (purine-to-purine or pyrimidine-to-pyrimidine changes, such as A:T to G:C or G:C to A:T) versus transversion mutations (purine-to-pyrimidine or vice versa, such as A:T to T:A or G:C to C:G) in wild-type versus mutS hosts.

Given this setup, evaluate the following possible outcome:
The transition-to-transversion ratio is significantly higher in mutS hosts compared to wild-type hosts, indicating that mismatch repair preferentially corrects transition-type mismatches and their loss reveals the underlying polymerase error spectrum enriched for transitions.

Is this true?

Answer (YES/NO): NO